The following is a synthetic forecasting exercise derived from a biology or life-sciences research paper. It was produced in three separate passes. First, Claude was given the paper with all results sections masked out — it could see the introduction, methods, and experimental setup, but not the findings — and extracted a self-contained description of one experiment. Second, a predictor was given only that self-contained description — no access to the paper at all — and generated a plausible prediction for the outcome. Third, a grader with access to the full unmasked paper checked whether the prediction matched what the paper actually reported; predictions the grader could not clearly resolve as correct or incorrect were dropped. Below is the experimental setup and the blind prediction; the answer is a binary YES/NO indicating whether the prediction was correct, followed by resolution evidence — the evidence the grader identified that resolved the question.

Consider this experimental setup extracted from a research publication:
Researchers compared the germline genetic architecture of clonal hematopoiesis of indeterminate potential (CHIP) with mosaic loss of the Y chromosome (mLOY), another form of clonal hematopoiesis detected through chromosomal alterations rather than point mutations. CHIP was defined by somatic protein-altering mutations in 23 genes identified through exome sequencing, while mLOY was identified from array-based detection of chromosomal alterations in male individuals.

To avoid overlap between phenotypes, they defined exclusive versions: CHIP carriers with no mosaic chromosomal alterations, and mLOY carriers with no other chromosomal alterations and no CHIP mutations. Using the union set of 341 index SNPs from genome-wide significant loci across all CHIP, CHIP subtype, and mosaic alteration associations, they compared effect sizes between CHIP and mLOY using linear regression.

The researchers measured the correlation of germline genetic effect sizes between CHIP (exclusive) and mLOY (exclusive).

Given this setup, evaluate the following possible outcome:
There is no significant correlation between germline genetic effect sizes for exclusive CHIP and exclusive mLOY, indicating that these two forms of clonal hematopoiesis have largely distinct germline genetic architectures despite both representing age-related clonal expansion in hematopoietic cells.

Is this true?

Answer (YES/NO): NO